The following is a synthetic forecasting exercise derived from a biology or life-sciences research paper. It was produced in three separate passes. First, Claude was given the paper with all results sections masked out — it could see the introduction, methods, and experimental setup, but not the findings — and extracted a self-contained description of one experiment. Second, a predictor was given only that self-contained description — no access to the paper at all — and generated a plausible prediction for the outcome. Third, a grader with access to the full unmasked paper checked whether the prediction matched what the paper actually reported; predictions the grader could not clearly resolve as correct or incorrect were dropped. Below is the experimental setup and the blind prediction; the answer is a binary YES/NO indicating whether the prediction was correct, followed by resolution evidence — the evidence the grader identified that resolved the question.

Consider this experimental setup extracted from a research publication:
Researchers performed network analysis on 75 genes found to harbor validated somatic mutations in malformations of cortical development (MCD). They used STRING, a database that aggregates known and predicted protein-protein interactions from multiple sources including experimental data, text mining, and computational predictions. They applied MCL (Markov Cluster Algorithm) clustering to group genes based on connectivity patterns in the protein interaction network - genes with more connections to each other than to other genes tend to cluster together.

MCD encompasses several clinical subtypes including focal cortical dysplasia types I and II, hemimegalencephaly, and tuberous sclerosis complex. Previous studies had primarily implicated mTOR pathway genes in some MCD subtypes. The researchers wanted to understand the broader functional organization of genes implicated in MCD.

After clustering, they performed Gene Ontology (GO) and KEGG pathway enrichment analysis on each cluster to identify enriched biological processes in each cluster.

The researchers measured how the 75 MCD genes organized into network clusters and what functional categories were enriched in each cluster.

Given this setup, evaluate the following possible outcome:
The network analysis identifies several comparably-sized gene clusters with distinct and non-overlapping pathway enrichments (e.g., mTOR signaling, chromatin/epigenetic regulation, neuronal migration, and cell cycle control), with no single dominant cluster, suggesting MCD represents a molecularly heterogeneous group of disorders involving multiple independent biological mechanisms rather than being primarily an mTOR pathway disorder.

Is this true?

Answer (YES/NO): NO